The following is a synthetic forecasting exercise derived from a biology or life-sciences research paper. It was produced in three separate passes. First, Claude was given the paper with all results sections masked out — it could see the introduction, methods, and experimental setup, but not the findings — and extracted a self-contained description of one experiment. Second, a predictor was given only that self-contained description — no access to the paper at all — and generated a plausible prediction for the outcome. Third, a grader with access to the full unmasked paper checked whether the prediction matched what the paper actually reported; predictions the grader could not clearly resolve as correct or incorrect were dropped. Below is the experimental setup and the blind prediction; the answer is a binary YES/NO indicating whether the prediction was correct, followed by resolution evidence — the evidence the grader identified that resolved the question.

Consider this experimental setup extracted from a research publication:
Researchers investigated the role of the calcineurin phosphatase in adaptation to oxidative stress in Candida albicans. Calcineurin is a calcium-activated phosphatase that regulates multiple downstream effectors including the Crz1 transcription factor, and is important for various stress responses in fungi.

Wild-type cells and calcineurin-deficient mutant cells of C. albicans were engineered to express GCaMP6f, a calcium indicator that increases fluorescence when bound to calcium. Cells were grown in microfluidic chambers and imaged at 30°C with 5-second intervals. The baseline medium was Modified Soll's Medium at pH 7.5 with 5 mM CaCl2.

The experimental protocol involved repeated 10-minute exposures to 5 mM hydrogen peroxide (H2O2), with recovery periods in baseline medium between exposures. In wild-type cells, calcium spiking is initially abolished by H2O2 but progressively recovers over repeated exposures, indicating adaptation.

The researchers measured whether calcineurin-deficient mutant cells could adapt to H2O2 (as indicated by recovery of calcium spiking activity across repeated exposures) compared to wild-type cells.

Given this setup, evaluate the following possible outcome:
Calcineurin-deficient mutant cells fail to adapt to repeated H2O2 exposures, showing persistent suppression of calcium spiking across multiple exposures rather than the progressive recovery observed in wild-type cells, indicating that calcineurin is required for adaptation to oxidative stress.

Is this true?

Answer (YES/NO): YES